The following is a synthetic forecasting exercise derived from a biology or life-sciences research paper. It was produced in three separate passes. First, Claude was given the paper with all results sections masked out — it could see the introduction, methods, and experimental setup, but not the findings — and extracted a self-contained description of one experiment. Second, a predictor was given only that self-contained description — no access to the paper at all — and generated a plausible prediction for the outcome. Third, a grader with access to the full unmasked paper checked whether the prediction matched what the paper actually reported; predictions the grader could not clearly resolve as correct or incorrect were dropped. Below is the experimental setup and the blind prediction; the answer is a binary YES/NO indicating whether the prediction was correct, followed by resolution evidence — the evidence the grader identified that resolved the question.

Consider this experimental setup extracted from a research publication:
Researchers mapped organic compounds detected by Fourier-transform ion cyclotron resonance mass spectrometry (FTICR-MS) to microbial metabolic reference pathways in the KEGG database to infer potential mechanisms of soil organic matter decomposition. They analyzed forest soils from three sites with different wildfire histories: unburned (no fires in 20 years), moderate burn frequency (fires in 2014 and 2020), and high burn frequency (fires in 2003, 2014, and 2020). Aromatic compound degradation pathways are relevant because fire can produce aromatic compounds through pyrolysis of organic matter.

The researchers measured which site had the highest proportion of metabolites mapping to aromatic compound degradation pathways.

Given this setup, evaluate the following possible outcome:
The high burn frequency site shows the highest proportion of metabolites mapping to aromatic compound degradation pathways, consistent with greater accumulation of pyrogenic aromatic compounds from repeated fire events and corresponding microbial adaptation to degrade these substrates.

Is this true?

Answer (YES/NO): YES